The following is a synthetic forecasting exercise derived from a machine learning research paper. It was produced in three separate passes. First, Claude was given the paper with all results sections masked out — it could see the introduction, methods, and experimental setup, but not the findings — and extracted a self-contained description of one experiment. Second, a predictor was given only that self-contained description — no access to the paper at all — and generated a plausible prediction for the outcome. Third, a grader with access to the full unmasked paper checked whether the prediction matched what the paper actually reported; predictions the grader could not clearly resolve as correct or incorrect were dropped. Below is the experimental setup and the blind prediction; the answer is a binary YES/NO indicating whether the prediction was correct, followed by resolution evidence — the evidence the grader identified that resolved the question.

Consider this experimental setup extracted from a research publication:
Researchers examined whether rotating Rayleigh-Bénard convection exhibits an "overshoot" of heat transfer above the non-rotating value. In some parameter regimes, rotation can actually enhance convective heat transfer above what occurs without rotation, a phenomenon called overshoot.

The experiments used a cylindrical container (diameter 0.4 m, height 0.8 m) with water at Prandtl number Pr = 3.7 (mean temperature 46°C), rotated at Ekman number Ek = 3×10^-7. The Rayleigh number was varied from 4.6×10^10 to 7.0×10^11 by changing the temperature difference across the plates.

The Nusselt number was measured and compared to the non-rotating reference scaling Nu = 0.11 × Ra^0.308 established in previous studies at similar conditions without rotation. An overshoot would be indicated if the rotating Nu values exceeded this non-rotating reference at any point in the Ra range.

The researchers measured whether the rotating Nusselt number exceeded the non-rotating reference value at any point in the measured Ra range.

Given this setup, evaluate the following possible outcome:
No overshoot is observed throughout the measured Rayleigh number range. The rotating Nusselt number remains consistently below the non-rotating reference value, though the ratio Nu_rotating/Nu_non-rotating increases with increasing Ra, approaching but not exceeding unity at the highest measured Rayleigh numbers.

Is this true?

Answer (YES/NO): YES